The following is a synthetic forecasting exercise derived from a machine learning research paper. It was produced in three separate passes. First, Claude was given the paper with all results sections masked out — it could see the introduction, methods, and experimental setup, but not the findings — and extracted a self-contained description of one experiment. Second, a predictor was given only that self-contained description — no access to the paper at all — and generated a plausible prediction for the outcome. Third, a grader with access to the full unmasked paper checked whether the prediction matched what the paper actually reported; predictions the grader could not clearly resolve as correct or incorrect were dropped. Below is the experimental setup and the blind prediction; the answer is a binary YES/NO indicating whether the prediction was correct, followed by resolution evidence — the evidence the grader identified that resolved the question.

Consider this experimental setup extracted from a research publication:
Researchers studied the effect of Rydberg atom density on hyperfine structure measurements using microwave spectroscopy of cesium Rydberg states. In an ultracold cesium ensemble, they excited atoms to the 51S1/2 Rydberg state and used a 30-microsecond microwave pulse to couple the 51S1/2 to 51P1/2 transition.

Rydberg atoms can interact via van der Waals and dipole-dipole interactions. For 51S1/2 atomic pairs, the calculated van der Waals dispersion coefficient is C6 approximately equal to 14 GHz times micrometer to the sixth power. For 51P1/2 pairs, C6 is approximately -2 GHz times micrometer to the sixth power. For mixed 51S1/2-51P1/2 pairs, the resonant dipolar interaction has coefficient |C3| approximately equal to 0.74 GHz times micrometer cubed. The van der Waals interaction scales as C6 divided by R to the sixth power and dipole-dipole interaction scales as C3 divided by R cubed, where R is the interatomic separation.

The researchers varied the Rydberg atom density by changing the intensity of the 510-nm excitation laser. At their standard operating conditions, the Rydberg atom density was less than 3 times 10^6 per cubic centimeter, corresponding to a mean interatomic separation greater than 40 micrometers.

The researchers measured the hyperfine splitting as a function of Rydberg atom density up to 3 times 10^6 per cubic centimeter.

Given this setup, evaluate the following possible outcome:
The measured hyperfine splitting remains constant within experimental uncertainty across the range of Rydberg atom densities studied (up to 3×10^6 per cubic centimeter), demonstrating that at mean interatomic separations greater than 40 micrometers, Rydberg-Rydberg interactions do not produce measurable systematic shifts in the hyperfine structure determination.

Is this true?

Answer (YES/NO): YES